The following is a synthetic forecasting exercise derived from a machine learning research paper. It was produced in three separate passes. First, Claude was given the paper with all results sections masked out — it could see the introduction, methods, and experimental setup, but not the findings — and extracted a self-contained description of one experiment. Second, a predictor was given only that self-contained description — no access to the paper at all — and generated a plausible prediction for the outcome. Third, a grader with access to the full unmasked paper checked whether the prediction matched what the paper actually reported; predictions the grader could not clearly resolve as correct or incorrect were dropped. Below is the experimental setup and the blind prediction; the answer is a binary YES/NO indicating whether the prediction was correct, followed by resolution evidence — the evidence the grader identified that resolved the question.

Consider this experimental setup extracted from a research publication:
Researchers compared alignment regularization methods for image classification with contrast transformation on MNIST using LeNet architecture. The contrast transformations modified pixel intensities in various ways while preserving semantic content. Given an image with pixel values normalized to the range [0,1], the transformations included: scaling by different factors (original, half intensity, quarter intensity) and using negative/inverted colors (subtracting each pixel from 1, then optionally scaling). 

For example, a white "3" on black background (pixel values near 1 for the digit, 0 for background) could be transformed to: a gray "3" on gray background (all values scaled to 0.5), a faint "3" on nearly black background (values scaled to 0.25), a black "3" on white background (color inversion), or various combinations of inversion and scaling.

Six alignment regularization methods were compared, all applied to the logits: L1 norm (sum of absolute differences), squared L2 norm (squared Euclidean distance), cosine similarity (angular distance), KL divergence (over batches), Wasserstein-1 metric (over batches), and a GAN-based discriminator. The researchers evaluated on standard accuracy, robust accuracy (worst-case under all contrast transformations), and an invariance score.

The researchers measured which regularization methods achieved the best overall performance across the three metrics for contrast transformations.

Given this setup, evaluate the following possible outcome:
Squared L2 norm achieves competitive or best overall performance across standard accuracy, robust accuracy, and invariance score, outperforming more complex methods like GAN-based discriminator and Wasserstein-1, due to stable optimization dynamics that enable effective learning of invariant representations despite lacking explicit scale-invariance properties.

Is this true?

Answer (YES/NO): YES